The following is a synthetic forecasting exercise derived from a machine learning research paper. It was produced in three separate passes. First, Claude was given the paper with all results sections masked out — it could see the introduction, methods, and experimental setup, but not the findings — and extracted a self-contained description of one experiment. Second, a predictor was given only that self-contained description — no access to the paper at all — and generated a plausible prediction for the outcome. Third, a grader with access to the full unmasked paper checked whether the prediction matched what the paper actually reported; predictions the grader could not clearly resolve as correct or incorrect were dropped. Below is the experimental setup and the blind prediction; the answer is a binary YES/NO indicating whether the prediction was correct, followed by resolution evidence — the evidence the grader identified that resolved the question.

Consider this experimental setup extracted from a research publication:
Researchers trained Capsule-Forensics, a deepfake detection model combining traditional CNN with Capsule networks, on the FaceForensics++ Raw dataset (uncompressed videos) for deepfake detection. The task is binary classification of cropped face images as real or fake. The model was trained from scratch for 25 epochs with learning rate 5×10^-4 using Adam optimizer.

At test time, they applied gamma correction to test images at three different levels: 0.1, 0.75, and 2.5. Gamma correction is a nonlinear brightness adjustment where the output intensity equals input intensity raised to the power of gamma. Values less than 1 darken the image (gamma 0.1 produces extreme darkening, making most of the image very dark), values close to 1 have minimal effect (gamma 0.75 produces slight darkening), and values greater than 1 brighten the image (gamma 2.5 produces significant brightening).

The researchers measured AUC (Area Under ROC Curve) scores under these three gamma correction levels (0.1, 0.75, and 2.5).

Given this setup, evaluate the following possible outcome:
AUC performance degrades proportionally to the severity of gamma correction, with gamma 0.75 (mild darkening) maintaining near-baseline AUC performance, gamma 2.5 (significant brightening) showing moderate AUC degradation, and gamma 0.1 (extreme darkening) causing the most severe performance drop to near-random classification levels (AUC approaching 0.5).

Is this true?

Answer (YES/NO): YES